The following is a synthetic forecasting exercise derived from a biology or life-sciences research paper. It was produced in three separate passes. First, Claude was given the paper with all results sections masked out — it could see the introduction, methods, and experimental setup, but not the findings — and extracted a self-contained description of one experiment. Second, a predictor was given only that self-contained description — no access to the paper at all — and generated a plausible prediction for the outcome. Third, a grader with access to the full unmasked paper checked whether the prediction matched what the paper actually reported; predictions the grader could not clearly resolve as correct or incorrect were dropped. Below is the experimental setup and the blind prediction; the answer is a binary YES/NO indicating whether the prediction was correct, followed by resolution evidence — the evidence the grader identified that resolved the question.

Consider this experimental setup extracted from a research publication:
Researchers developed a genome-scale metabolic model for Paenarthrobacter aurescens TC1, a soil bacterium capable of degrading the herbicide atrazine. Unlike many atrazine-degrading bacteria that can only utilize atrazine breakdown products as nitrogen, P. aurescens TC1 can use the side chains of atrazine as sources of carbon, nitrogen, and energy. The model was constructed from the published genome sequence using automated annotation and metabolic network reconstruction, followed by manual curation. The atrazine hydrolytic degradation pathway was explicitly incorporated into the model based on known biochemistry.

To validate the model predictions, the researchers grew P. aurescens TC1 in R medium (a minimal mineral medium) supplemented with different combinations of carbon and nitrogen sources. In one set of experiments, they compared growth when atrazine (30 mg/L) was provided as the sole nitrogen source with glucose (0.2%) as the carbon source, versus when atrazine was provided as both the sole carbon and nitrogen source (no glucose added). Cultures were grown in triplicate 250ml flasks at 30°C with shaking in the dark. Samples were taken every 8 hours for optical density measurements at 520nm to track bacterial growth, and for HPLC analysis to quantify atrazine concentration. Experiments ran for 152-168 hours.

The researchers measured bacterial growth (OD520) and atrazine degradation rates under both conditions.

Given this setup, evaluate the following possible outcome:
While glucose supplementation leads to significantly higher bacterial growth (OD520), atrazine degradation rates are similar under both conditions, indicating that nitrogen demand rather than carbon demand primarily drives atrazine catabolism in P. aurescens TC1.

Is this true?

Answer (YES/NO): NO